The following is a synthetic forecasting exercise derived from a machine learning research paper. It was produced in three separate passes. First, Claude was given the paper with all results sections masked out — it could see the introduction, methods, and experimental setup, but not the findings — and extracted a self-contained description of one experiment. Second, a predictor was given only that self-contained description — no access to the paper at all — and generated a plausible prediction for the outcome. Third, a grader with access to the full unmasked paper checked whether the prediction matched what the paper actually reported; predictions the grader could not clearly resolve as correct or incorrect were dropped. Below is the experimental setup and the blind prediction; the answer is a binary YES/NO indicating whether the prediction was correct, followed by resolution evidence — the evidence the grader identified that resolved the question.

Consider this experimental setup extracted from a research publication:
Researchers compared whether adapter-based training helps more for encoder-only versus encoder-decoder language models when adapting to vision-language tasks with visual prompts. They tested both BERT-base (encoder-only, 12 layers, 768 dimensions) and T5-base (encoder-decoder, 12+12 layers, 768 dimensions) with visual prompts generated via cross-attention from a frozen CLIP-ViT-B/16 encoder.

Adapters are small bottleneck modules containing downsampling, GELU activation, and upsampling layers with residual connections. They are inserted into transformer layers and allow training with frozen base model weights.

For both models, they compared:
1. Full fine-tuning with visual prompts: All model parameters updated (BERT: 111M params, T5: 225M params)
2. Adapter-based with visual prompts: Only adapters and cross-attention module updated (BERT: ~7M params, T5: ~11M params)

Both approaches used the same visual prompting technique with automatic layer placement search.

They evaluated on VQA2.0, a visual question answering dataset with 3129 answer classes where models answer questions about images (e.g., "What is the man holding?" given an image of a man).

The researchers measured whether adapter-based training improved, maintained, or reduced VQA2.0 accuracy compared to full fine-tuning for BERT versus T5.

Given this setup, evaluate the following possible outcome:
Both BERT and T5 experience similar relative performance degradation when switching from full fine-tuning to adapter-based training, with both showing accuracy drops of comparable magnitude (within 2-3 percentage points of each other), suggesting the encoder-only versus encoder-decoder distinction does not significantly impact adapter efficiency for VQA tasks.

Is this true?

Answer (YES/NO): NO